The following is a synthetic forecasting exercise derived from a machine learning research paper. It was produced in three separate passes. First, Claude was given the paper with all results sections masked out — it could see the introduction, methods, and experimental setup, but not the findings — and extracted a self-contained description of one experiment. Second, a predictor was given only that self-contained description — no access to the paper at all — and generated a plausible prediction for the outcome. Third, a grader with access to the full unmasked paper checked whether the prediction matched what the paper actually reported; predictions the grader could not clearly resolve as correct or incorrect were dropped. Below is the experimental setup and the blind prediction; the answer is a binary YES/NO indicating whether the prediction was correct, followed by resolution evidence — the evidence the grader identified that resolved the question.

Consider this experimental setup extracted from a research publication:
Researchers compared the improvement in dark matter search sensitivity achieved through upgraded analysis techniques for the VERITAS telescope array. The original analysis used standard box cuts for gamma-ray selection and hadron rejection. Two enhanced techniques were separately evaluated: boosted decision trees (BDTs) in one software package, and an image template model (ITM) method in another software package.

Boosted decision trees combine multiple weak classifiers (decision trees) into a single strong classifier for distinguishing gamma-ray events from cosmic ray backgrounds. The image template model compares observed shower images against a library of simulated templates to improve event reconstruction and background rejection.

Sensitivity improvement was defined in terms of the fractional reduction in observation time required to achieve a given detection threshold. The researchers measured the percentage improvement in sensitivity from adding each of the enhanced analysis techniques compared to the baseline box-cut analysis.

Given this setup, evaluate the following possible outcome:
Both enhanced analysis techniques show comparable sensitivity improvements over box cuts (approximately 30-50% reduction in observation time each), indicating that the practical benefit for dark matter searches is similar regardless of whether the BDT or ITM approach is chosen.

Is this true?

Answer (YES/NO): NO